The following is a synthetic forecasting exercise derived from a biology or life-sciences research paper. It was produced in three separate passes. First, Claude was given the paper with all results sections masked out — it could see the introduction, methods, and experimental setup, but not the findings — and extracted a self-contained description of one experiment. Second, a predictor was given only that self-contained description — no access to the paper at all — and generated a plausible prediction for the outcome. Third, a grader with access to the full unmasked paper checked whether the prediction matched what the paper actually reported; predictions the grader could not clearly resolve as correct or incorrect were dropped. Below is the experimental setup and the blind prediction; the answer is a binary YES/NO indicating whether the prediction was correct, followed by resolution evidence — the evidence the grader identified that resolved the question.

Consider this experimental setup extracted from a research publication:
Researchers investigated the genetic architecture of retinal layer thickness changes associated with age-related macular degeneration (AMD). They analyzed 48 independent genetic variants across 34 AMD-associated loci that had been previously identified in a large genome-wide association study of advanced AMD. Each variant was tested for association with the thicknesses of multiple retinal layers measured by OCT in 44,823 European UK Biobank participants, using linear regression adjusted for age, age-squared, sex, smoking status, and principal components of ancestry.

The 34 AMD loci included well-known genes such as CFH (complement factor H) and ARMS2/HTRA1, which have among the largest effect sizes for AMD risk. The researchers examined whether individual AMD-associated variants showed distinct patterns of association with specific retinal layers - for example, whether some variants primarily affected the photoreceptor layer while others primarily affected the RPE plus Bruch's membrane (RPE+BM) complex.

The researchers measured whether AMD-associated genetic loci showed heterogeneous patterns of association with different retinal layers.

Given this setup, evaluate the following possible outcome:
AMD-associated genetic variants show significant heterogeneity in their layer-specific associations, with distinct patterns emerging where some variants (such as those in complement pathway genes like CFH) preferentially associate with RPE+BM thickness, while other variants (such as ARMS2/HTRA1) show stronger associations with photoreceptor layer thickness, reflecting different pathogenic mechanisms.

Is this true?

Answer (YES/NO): NO